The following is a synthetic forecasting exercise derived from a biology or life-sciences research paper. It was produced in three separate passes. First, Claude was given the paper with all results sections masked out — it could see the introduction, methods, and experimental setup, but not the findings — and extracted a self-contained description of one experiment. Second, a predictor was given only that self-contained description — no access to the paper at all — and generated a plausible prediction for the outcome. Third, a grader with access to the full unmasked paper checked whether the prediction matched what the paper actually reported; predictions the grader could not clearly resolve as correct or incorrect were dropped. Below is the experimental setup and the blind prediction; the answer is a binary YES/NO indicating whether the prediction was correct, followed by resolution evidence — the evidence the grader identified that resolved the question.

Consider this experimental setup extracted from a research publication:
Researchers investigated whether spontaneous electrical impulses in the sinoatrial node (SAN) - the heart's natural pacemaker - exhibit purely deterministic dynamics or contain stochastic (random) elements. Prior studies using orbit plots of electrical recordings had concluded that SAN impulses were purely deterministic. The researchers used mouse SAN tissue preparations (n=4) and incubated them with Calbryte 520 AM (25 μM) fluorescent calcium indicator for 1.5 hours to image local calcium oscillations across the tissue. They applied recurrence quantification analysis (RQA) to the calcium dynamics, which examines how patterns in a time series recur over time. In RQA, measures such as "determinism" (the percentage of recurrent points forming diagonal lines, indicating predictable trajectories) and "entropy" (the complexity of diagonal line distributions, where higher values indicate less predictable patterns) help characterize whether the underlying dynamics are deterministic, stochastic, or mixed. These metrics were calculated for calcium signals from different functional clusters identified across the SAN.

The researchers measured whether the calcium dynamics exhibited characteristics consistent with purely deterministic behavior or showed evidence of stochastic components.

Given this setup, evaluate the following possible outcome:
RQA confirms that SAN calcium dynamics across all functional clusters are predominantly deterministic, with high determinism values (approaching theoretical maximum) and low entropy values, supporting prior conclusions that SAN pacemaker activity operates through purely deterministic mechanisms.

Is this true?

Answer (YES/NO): NO